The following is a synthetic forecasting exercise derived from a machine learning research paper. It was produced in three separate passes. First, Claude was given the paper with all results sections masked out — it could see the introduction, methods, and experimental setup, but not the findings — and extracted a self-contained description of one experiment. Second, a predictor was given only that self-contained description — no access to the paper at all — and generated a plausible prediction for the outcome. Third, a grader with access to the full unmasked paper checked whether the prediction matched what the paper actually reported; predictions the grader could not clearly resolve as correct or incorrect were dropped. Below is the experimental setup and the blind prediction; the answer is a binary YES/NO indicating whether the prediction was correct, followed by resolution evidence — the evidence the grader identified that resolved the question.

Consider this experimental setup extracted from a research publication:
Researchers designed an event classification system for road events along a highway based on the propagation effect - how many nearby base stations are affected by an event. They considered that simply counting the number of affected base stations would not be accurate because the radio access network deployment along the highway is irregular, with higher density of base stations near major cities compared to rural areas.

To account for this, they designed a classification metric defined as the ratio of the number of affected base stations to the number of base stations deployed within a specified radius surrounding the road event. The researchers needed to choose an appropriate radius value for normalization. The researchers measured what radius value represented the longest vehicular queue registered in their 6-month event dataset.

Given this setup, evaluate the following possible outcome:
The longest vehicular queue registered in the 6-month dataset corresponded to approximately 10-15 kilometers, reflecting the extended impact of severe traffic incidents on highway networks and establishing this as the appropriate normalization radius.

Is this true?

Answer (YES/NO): YES